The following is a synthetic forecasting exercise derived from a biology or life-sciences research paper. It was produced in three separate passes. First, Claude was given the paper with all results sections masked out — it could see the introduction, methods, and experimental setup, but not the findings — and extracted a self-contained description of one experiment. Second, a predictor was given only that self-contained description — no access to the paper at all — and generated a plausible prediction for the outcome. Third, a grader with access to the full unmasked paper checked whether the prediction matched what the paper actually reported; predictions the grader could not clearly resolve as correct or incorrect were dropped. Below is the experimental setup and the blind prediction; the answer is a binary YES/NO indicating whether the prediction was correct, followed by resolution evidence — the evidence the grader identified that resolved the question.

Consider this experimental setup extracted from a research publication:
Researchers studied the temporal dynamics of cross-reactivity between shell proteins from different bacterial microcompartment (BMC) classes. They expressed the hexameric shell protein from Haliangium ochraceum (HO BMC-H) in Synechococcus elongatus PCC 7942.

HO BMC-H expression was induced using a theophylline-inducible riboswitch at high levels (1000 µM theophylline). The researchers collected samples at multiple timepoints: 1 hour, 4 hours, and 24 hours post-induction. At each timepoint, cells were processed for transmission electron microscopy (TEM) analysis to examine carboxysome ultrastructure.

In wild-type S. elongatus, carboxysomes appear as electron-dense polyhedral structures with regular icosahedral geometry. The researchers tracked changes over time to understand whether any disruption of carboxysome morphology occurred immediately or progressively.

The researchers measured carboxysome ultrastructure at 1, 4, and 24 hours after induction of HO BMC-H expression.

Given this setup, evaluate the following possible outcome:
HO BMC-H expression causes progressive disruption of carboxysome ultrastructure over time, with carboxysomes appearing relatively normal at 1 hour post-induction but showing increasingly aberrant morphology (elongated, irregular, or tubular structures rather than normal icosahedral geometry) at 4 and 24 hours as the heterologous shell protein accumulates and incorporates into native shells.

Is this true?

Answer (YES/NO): YES